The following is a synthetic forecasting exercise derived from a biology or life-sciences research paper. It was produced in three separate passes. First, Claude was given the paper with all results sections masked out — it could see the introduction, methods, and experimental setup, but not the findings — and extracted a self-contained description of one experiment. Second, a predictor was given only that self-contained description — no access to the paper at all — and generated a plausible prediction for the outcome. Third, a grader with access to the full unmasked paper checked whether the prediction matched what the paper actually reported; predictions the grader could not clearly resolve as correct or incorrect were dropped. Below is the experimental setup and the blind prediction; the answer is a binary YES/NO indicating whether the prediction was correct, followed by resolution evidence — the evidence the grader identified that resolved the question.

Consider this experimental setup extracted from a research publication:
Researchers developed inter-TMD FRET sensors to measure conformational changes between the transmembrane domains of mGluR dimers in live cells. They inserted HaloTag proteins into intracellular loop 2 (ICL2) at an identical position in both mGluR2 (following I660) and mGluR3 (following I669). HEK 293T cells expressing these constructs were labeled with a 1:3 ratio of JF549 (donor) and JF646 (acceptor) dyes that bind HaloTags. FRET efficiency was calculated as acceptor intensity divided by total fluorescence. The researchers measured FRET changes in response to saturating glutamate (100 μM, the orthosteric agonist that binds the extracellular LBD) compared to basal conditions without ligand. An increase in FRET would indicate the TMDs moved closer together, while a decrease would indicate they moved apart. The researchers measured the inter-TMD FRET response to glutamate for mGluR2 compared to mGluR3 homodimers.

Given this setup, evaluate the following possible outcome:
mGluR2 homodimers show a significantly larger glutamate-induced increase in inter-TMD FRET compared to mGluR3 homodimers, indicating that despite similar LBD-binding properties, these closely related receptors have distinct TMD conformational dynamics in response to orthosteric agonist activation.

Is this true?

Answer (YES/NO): NO